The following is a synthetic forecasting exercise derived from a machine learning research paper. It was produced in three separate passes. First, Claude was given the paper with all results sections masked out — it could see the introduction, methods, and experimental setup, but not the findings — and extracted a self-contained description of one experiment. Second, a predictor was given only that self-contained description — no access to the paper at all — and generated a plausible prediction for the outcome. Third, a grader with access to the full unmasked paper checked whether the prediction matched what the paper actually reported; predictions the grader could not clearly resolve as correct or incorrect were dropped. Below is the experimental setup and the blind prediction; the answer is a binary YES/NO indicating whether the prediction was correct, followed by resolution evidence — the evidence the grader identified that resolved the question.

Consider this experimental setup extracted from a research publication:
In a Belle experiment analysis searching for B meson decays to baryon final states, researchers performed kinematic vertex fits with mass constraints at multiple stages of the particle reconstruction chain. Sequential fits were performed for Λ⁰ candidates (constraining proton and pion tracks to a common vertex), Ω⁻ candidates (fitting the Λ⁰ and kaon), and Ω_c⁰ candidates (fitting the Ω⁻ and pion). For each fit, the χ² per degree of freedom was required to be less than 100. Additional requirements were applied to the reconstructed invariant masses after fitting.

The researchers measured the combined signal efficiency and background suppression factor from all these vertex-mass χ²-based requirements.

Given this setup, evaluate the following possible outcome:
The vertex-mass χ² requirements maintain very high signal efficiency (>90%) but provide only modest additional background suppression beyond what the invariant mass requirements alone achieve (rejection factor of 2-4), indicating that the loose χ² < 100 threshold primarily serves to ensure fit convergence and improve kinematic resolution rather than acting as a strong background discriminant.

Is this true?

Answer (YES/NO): NO